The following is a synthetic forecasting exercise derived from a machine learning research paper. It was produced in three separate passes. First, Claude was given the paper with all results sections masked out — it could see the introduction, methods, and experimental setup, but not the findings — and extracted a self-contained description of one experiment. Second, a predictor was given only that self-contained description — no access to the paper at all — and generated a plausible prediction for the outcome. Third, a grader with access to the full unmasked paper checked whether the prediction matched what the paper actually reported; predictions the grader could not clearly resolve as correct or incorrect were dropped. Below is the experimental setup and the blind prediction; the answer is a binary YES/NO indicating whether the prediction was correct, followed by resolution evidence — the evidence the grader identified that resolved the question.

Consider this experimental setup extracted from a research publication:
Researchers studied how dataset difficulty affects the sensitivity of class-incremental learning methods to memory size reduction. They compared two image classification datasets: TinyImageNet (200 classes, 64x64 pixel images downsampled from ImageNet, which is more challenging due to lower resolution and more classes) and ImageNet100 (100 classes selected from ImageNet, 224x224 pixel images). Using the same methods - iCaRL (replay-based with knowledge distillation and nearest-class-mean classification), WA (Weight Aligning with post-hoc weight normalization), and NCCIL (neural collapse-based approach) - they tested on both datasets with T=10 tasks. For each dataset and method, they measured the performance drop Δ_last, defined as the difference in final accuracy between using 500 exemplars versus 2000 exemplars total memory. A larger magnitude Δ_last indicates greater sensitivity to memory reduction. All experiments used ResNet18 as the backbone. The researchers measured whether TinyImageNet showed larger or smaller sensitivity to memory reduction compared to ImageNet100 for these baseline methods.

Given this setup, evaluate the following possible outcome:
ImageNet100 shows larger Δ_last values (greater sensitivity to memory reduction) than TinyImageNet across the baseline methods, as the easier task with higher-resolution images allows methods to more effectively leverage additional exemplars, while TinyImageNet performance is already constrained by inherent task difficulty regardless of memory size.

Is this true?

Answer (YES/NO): YES